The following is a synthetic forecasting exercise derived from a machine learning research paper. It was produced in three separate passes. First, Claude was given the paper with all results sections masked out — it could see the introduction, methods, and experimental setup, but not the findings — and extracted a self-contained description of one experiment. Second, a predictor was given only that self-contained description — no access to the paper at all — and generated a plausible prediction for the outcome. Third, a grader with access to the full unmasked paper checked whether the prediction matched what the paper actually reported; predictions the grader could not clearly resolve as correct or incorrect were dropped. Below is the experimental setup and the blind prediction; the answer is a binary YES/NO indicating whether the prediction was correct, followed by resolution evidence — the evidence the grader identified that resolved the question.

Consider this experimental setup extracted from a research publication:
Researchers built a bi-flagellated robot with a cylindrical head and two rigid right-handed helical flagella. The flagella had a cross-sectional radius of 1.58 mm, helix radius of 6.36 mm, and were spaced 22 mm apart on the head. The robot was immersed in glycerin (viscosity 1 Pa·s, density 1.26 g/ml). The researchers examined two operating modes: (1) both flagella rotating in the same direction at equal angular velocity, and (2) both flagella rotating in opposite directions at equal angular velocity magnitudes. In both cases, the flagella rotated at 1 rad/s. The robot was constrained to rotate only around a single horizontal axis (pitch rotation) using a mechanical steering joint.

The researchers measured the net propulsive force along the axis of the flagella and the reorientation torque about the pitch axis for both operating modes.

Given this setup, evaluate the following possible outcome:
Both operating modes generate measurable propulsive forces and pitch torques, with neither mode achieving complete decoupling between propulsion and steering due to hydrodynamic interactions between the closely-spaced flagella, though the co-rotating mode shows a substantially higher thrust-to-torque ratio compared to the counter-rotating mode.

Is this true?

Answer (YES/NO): NO